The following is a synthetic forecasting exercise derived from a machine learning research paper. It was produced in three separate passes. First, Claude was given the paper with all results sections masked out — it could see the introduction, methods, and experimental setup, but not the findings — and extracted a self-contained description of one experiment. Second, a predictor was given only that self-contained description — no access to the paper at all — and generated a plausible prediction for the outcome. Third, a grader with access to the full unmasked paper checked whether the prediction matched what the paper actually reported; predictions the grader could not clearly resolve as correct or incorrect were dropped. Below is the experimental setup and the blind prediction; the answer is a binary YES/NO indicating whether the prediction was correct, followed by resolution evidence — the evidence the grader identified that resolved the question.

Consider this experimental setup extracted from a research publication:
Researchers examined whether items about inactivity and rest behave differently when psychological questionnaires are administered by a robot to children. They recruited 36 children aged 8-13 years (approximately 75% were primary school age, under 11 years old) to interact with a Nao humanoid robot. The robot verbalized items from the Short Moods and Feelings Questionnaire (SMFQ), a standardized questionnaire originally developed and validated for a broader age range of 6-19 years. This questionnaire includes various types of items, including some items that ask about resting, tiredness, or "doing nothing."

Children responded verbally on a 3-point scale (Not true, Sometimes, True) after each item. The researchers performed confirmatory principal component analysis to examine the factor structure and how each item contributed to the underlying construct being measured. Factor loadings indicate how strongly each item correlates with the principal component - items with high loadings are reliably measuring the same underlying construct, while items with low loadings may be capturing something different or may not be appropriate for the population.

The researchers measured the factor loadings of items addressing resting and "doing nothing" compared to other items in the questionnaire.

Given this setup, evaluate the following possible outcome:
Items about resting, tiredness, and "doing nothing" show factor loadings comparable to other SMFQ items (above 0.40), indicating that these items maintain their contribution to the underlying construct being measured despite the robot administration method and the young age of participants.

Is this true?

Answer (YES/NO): NO